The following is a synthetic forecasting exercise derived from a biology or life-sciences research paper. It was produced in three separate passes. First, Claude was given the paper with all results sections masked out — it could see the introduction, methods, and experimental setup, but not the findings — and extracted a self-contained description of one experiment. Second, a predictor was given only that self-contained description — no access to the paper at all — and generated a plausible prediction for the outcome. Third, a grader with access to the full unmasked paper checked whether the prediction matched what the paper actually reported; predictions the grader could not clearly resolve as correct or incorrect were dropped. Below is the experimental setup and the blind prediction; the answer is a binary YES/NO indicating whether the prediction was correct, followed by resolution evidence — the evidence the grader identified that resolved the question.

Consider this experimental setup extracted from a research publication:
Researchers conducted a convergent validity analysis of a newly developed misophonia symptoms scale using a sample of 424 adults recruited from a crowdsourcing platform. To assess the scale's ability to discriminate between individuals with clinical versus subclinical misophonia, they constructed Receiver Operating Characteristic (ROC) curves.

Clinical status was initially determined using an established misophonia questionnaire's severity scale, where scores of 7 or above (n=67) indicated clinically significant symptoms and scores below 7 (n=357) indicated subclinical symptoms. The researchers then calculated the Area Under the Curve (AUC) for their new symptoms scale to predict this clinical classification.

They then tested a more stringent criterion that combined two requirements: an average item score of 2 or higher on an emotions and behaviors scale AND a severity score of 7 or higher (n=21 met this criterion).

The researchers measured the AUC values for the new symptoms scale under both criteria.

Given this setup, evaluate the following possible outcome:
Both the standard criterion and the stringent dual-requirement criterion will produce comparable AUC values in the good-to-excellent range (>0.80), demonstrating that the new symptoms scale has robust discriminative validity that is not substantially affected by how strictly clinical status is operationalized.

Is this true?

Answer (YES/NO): NO